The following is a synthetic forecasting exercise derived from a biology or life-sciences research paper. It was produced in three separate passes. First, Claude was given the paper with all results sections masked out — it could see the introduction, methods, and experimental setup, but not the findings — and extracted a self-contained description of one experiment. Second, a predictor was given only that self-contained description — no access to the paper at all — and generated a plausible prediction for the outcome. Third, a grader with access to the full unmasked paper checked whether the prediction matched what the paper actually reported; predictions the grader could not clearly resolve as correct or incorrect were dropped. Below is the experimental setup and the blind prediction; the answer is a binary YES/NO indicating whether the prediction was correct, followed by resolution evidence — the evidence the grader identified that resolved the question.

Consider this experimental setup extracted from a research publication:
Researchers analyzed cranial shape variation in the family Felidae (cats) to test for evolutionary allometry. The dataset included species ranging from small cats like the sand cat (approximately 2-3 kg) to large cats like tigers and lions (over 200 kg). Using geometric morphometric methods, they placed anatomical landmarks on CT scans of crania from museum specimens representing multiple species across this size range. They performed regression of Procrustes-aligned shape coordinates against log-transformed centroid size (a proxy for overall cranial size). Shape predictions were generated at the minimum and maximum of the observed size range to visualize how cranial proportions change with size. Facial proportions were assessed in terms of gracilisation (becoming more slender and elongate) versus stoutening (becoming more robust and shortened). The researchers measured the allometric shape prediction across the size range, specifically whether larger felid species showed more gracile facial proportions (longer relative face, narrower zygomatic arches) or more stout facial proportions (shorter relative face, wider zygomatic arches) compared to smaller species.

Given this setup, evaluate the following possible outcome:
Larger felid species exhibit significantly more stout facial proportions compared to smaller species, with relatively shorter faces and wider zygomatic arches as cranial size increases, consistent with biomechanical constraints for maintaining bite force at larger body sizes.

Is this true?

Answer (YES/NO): NO